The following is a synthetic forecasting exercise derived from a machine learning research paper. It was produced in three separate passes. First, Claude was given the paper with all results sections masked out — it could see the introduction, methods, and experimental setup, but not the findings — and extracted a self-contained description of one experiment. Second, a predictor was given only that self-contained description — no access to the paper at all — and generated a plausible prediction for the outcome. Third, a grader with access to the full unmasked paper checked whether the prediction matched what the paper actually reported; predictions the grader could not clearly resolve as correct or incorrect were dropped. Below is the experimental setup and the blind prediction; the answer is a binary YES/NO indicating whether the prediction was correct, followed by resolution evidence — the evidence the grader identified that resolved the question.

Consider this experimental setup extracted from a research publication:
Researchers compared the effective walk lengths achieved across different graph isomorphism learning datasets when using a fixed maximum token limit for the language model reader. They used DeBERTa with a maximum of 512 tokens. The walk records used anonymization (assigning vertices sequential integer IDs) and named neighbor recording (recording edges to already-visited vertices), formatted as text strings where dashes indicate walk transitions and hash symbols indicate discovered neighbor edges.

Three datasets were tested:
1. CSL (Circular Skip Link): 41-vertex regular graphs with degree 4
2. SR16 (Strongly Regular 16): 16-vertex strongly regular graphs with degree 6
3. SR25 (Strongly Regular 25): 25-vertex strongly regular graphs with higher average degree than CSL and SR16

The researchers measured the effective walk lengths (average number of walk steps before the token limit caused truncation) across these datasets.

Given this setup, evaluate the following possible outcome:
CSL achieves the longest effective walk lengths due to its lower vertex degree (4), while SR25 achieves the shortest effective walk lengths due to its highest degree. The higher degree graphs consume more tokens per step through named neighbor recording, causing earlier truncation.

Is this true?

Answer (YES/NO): NO